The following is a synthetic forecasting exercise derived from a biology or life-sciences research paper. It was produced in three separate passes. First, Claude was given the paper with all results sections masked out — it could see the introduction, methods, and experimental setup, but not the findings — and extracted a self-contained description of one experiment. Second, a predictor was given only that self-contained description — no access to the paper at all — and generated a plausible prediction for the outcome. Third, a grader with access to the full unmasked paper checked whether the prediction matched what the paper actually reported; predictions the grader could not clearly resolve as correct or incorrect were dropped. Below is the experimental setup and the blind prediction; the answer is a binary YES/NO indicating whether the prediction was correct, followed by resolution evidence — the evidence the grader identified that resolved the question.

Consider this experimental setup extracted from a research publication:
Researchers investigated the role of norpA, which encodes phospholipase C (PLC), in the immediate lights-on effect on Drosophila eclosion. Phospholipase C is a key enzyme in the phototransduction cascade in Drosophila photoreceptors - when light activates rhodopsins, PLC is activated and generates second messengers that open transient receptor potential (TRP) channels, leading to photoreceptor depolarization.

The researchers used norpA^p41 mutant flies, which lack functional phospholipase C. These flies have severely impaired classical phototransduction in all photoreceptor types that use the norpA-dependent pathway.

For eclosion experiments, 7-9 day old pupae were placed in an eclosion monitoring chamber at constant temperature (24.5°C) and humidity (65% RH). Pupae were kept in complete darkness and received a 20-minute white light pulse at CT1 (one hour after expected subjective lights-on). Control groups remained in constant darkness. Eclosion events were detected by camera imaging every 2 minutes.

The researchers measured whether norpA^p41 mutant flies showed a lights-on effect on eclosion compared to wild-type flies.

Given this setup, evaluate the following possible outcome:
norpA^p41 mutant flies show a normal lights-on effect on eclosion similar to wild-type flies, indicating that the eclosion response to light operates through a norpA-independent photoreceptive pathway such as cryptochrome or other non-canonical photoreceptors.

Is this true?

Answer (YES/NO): NO